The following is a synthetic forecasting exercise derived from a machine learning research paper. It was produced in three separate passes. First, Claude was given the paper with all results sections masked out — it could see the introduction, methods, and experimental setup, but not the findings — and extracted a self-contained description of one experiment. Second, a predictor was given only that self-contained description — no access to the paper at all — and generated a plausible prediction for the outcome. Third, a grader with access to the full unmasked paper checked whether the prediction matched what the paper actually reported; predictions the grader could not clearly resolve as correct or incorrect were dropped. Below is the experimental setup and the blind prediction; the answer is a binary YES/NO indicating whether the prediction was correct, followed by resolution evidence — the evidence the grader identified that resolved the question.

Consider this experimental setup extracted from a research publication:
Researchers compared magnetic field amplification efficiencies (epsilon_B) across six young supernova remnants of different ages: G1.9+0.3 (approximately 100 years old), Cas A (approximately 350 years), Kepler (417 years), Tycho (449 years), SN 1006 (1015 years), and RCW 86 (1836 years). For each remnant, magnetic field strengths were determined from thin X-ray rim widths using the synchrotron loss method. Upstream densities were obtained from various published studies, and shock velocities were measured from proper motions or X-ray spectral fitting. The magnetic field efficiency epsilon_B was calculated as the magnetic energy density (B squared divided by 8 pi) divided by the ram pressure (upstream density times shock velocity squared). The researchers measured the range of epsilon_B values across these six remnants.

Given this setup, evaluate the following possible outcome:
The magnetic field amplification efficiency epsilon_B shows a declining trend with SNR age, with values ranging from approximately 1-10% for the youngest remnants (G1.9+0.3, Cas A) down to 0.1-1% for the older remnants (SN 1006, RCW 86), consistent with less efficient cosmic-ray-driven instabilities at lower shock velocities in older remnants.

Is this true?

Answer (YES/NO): NO